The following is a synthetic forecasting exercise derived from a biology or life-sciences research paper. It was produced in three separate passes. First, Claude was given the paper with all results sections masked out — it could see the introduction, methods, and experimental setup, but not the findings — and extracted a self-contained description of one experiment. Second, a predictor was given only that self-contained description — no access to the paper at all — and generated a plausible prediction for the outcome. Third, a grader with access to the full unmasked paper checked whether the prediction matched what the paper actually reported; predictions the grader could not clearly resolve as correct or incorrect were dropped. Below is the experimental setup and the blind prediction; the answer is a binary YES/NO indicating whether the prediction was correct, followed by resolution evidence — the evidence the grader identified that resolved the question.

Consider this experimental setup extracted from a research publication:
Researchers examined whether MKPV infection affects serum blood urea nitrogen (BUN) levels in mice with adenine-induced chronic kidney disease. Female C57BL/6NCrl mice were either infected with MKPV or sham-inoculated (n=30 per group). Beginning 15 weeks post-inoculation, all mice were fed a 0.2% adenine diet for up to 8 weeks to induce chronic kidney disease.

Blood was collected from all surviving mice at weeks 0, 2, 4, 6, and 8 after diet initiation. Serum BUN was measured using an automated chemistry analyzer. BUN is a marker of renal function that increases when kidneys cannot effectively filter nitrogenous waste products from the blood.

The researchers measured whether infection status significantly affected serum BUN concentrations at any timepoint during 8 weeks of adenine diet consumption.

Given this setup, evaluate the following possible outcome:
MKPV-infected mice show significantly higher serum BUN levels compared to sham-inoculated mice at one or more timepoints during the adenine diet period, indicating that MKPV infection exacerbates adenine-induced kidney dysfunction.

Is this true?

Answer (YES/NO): NO